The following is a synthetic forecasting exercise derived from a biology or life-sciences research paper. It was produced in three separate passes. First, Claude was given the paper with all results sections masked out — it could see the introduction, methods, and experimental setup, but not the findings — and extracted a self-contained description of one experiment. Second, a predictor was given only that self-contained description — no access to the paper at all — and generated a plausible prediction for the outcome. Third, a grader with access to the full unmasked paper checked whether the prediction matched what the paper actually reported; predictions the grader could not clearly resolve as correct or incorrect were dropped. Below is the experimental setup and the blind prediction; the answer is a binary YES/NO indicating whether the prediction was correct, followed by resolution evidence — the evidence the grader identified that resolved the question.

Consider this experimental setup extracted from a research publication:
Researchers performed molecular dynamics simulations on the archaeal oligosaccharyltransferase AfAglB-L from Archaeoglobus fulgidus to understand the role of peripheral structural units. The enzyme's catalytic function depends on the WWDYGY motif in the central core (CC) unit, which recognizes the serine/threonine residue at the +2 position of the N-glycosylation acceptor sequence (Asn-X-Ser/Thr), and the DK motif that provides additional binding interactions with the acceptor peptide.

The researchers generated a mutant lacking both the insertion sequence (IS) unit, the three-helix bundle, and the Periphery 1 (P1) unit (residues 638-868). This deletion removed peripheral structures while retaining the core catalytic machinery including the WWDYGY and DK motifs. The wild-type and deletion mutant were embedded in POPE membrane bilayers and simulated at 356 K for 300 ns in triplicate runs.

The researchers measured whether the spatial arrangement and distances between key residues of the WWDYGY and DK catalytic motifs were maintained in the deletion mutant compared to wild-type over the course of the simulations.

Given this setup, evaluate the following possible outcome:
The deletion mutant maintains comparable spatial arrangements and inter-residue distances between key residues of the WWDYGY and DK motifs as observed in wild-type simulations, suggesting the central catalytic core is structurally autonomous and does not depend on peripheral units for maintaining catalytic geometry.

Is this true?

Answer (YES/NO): NO